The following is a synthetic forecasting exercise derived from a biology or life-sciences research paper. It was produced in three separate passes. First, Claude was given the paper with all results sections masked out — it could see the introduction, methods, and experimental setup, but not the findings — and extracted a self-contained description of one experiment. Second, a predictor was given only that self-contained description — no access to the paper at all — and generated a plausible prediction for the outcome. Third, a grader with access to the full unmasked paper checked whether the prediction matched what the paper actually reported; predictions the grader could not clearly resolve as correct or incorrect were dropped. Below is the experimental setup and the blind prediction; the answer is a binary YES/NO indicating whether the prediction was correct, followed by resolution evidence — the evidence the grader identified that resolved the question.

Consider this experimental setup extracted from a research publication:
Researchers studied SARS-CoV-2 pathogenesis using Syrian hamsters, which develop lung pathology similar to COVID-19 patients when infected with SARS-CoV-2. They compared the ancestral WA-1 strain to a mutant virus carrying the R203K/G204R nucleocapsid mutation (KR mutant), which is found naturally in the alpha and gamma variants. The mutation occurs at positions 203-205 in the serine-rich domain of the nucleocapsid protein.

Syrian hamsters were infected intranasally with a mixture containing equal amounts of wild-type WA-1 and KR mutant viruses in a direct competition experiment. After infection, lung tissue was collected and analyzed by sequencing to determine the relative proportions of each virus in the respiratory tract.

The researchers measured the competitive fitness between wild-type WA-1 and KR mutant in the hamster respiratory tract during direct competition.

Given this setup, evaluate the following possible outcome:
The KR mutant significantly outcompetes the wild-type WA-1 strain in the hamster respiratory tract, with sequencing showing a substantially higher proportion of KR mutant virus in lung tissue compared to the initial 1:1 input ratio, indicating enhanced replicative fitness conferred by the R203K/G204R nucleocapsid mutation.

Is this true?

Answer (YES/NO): YES